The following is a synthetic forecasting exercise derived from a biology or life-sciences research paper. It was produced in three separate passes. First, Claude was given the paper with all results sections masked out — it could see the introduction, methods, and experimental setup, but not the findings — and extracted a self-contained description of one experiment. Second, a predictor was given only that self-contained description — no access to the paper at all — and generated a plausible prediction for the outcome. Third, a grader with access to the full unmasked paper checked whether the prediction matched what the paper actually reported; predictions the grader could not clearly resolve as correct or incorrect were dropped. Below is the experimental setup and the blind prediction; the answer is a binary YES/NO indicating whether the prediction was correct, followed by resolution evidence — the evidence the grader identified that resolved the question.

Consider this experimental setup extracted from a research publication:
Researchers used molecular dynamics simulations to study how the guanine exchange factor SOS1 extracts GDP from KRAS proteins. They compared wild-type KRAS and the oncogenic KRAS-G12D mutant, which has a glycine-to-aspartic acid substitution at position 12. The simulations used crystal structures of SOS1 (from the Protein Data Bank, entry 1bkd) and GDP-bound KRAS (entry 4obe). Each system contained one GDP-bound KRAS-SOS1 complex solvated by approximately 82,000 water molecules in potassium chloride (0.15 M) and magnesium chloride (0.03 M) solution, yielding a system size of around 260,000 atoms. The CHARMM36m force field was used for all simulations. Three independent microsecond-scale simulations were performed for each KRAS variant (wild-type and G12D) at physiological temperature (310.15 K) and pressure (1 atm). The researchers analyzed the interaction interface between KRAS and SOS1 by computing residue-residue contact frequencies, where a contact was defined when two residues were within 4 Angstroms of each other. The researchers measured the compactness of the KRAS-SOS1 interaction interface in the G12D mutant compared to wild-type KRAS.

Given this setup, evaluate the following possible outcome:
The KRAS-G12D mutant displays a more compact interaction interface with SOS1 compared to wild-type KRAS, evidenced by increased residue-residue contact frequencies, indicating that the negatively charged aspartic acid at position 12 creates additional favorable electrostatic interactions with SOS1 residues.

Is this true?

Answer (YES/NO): YES